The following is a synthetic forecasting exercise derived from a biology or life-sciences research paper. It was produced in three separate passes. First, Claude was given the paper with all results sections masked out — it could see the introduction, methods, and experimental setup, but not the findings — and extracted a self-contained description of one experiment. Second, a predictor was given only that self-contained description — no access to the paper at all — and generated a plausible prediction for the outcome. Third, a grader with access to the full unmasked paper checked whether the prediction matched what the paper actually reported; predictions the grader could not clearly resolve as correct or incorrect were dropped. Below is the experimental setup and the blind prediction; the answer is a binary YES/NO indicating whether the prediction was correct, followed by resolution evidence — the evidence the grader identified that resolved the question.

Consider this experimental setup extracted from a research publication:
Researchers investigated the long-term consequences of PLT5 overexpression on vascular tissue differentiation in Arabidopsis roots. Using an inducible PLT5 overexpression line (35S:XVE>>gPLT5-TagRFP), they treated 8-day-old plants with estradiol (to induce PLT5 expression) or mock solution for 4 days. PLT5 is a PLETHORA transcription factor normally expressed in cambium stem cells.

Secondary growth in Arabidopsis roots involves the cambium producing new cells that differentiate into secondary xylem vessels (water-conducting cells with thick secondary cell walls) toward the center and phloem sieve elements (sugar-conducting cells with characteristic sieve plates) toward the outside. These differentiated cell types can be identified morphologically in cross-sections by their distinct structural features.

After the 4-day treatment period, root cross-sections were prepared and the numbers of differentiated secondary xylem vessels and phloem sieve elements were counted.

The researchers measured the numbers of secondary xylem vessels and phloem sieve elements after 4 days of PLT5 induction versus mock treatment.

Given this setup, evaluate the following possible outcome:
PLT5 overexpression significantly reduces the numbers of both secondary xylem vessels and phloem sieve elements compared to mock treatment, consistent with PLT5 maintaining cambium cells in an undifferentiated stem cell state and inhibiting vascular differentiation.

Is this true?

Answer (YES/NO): YES